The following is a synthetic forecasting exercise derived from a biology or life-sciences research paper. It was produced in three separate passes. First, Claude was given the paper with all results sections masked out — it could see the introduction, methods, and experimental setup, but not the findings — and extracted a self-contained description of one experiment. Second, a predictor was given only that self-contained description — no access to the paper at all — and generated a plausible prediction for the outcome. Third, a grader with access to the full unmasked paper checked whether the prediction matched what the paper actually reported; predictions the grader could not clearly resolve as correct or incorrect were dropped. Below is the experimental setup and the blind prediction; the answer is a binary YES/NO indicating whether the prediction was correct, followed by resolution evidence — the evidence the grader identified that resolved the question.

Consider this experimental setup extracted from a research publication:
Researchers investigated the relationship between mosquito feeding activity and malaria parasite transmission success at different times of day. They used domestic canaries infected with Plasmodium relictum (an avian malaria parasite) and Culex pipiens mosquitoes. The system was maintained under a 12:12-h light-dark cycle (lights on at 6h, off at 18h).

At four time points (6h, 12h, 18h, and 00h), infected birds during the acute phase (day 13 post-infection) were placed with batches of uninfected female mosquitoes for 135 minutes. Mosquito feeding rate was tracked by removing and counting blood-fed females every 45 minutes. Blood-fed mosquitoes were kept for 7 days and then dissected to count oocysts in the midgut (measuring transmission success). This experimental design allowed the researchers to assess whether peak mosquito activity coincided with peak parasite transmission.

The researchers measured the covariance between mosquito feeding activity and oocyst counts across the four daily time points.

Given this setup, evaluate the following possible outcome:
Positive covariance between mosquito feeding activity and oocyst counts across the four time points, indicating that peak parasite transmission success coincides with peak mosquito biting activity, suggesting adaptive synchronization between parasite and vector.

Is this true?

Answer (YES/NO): YES